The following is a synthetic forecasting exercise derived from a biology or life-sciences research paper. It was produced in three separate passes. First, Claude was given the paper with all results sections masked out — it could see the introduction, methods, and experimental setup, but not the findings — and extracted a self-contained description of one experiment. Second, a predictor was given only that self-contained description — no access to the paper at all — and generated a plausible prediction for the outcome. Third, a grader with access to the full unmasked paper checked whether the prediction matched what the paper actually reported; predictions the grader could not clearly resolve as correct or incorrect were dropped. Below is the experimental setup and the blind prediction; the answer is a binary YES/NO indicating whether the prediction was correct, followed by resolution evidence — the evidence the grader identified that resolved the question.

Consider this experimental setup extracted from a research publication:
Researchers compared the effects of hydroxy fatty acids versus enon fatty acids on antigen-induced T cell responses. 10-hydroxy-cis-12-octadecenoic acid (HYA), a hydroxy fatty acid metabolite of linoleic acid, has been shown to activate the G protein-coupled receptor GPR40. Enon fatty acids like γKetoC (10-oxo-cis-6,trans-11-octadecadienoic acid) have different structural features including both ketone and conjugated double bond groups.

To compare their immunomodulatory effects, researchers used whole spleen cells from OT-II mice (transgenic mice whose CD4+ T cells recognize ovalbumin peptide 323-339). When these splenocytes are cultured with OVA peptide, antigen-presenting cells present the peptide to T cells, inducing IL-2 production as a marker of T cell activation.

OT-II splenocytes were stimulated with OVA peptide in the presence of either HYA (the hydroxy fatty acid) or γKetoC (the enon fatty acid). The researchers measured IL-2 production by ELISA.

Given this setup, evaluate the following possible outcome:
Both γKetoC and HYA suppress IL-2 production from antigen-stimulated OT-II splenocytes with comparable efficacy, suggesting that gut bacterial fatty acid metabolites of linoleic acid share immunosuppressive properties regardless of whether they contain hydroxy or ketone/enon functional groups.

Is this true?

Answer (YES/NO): NO